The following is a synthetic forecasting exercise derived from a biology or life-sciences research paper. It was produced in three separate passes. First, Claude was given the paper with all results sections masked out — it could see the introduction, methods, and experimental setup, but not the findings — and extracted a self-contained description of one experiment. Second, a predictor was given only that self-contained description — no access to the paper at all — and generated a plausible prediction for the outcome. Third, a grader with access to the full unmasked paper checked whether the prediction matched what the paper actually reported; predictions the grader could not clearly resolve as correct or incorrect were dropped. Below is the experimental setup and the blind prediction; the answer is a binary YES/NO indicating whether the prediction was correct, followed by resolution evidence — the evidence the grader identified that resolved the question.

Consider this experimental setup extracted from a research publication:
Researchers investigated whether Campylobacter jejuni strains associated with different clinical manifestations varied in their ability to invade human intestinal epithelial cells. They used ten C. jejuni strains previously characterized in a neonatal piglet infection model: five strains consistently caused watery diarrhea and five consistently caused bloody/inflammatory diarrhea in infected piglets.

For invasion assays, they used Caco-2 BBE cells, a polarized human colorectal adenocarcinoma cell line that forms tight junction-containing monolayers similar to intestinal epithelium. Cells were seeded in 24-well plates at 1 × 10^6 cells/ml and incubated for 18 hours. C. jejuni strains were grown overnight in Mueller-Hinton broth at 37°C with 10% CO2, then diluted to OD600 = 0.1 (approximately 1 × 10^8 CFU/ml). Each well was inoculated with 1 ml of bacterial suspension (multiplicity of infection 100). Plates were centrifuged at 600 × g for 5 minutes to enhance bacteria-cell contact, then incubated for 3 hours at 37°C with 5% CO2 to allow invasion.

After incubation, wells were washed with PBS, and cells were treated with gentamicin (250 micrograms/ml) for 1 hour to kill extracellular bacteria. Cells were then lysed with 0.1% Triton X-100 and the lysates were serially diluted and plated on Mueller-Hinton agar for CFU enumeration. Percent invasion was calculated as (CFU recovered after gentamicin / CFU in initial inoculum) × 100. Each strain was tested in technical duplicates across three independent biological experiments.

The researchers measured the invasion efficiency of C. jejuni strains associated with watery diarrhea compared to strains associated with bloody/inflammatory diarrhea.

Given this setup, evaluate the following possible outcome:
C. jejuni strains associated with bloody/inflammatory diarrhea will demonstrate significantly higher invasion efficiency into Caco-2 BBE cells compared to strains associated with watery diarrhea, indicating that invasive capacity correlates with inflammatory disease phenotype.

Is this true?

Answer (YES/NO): YES